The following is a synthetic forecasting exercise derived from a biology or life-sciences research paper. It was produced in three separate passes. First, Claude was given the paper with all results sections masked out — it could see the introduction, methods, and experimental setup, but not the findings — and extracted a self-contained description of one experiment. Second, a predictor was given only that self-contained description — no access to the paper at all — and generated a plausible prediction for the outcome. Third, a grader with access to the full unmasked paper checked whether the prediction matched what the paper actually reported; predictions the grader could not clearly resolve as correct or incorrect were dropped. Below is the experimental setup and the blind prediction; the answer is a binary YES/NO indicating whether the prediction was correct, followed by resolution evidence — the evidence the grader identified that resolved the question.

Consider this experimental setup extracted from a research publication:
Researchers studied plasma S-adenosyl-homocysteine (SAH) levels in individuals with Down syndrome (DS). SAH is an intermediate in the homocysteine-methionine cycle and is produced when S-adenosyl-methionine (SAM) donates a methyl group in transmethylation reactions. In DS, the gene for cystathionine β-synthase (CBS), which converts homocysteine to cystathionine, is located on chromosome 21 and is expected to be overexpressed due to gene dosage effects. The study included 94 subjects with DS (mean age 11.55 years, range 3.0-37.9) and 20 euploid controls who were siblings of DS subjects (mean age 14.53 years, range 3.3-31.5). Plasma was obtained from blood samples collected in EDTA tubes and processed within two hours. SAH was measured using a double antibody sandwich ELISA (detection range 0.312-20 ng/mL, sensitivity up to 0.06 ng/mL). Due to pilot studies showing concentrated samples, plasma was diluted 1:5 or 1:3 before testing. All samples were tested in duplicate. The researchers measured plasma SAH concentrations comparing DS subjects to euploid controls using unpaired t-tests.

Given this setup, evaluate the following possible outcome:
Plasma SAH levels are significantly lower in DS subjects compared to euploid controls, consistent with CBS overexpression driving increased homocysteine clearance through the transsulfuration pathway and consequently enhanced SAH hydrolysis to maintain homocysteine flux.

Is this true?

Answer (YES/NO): NO